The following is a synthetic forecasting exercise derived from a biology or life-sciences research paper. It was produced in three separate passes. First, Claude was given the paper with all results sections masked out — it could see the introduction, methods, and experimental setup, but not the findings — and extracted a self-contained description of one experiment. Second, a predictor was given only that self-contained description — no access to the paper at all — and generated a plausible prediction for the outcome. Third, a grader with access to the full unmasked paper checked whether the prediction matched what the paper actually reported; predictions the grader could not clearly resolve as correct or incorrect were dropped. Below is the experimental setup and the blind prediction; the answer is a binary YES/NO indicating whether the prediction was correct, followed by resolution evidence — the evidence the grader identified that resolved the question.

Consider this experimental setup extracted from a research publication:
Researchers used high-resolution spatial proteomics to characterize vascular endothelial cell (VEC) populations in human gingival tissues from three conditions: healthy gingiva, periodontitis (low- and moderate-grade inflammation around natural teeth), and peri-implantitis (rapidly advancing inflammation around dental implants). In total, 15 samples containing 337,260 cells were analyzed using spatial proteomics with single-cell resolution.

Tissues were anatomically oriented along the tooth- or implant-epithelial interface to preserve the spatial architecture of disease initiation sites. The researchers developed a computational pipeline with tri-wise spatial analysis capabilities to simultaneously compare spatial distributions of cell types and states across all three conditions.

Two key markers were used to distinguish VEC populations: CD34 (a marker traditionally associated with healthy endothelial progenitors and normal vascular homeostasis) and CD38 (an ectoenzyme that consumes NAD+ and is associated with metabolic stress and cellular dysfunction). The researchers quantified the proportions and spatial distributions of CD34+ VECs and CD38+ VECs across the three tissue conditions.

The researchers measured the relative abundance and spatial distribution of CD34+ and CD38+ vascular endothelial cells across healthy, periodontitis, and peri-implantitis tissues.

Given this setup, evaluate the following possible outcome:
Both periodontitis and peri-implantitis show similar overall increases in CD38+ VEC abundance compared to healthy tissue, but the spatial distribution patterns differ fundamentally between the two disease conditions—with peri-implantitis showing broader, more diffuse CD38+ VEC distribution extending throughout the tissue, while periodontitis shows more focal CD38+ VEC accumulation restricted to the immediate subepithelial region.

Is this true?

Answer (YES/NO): NO